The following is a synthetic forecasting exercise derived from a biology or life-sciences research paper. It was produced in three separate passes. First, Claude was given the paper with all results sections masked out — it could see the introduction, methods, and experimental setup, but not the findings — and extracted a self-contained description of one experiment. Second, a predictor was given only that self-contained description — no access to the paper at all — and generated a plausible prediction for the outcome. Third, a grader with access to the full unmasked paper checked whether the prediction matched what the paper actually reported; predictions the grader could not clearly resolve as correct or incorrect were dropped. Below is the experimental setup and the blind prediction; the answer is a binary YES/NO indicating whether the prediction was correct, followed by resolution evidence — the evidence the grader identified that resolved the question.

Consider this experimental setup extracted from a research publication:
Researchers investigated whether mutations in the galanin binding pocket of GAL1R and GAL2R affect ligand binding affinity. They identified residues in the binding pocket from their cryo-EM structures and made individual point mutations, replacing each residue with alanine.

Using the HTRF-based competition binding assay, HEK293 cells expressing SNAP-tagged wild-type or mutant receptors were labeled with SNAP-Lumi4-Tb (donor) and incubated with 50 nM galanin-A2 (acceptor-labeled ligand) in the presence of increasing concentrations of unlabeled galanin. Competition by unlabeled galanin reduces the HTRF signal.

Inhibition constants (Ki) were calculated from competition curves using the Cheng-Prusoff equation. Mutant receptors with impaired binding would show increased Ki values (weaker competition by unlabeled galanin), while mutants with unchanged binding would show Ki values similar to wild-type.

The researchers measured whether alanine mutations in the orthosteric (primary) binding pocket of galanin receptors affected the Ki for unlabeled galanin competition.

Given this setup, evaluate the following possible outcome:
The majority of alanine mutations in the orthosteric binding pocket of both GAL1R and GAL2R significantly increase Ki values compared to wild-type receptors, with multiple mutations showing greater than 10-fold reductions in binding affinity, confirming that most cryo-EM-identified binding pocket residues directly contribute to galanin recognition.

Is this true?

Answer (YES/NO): NO